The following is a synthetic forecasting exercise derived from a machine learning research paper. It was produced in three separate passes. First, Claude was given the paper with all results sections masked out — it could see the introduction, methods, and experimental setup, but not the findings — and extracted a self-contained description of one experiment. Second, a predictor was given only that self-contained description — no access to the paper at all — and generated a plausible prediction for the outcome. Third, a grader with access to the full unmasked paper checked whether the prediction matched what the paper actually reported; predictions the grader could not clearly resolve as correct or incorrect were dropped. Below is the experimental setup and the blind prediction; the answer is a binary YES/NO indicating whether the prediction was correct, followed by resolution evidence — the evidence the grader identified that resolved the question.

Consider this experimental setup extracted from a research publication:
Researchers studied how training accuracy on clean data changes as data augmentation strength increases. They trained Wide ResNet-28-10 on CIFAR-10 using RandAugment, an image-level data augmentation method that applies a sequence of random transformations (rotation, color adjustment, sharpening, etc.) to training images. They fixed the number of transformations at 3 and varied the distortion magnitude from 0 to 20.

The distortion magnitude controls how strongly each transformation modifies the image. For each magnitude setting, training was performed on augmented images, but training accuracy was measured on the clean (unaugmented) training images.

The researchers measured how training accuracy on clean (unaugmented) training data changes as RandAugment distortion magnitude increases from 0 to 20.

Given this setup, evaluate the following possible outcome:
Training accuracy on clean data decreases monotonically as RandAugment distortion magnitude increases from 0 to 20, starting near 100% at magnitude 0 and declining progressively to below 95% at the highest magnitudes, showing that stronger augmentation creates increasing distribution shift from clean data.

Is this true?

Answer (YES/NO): NO